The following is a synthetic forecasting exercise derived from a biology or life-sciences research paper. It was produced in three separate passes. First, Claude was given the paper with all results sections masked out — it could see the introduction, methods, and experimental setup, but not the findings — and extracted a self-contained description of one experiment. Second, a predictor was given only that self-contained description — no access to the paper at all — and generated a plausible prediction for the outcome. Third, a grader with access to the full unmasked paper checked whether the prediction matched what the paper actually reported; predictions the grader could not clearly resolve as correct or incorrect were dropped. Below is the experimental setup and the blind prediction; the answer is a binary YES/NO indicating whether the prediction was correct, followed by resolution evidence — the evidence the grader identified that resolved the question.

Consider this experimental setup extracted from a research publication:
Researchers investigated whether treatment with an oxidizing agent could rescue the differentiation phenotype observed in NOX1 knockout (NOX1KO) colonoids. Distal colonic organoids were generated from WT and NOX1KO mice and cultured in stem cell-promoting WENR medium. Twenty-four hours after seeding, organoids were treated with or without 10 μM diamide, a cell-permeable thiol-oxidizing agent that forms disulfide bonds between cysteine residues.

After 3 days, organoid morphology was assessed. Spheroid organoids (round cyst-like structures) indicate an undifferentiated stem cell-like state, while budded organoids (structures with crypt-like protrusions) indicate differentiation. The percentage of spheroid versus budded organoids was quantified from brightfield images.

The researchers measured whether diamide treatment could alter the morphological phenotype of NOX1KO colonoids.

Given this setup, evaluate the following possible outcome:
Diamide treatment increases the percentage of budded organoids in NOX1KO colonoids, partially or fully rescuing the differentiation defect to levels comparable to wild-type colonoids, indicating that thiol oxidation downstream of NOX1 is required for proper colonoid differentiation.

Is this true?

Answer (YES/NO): NO